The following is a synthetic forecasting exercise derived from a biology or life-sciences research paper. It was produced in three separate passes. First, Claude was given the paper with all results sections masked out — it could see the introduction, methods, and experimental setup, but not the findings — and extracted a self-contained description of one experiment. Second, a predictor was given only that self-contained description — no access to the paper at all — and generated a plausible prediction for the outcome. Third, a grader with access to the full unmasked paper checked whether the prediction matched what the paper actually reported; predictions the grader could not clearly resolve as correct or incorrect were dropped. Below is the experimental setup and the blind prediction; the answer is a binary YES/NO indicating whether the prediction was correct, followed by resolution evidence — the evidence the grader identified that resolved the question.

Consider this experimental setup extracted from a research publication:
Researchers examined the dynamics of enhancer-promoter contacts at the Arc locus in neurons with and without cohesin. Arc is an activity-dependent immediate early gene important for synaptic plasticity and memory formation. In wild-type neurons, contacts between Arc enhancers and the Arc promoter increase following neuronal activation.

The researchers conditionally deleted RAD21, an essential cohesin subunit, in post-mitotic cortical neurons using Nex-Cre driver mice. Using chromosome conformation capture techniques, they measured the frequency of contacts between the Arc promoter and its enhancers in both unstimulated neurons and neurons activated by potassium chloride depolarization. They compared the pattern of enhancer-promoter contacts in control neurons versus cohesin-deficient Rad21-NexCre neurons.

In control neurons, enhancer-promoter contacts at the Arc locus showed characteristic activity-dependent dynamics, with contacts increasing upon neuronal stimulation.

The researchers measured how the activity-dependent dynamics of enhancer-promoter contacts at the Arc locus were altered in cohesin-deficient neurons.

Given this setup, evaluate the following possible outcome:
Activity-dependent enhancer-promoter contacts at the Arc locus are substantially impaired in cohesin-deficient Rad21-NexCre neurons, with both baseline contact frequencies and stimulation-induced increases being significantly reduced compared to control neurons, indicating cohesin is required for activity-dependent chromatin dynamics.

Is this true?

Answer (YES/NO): NO